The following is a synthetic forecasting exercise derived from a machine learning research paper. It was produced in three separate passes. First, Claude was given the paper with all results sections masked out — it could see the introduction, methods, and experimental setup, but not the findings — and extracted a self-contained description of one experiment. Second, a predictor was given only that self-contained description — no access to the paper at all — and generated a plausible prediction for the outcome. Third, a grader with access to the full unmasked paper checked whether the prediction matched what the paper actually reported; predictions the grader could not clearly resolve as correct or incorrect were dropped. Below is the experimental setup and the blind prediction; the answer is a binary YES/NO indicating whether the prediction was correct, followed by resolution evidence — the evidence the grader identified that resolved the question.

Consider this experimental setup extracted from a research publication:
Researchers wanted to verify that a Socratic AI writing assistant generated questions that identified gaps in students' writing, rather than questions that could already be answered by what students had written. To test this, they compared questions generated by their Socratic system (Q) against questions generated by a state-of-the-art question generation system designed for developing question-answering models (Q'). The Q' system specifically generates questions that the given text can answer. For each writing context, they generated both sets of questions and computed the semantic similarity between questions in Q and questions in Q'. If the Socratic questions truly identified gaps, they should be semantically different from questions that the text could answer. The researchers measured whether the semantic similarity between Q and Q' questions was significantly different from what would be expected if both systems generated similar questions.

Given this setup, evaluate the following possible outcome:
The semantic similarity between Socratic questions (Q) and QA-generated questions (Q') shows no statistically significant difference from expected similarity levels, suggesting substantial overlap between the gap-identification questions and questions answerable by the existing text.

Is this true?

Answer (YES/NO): NO